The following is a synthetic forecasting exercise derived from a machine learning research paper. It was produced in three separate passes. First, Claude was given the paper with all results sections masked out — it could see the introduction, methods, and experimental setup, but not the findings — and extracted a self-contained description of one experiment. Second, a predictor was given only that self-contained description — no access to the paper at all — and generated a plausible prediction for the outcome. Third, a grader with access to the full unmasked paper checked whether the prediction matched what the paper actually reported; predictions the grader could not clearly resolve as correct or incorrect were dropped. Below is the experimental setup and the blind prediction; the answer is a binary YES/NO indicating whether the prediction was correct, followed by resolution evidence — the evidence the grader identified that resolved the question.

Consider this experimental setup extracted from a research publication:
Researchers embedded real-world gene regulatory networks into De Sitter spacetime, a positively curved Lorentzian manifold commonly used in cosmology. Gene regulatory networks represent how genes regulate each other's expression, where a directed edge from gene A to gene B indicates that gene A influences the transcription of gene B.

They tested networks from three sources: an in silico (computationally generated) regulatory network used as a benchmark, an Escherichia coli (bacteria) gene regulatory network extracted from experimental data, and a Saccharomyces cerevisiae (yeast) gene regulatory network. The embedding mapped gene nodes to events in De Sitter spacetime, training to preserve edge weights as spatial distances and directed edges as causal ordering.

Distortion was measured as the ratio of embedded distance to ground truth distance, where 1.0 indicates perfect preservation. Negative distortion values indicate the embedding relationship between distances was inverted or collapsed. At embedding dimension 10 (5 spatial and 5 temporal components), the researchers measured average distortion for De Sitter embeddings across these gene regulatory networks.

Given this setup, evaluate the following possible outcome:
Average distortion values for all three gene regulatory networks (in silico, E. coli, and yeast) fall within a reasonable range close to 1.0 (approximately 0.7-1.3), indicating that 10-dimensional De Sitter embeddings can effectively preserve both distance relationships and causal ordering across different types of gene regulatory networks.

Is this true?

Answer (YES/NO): NO